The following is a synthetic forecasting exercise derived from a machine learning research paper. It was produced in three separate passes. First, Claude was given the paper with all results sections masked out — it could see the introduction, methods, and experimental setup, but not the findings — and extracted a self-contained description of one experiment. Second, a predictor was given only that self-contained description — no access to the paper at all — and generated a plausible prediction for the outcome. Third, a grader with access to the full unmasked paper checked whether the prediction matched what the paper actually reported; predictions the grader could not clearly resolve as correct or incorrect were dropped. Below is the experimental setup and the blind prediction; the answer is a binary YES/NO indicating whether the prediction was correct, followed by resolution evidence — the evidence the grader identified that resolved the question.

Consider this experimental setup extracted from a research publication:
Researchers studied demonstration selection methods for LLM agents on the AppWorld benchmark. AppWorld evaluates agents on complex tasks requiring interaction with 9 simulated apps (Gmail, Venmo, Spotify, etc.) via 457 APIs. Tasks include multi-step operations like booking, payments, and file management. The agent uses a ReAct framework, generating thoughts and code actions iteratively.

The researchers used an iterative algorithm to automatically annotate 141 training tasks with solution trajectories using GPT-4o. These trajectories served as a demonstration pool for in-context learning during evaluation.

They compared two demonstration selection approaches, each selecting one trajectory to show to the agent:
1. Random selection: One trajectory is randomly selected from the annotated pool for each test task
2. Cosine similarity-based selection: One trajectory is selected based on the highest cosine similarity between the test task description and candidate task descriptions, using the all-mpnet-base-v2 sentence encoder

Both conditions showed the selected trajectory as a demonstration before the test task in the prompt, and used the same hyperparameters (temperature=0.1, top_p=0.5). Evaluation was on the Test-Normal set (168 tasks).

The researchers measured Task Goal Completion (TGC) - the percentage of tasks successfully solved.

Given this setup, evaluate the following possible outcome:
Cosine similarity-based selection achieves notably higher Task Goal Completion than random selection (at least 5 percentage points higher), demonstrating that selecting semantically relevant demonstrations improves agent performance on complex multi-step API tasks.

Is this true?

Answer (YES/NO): YES